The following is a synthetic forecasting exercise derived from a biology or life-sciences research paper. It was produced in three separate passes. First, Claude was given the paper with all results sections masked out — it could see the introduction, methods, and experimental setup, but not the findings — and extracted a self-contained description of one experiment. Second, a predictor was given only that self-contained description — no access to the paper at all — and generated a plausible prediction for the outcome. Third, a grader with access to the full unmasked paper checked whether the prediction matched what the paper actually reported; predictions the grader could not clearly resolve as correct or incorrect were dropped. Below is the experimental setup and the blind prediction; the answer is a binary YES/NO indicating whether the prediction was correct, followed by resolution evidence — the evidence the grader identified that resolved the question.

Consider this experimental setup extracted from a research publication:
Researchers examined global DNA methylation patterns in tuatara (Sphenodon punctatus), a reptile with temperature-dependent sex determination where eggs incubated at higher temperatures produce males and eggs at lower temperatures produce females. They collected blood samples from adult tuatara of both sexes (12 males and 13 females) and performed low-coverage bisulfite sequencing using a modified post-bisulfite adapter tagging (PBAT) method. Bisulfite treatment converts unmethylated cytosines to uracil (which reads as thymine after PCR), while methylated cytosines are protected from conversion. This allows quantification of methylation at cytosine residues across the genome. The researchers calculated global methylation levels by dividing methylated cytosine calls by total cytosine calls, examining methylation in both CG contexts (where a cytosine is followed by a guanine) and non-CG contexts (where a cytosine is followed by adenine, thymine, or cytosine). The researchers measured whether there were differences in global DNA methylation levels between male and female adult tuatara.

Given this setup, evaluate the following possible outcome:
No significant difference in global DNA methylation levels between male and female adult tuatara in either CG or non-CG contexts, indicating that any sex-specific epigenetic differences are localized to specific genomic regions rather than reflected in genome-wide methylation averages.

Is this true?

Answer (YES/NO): YES